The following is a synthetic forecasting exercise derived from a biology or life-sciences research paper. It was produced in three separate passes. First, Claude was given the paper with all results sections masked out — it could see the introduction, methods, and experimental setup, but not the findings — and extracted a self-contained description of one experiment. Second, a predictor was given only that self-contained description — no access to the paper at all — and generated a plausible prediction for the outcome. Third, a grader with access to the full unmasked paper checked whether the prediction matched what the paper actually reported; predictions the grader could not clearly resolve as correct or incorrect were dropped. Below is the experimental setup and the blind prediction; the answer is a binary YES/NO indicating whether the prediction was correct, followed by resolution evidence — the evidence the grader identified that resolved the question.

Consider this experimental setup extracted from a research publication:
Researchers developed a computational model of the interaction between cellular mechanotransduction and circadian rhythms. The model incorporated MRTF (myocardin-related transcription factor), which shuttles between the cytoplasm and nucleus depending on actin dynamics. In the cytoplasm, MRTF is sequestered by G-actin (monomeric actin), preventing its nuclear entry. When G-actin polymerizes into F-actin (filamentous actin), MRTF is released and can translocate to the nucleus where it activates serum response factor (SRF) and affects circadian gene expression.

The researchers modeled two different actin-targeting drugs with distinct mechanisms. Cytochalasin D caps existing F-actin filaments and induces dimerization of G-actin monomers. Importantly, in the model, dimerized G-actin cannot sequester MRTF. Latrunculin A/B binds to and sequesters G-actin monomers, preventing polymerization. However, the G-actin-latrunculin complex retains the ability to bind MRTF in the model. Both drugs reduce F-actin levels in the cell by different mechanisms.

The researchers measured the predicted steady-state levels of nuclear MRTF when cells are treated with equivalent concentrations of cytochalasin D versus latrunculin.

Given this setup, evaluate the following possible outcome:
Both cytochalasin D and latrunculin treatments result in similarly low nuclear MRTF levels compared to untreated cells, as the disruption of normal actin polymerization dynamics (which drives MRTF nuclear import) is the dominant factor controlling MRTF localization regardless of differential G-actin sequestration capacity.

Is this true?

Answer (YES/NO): NO